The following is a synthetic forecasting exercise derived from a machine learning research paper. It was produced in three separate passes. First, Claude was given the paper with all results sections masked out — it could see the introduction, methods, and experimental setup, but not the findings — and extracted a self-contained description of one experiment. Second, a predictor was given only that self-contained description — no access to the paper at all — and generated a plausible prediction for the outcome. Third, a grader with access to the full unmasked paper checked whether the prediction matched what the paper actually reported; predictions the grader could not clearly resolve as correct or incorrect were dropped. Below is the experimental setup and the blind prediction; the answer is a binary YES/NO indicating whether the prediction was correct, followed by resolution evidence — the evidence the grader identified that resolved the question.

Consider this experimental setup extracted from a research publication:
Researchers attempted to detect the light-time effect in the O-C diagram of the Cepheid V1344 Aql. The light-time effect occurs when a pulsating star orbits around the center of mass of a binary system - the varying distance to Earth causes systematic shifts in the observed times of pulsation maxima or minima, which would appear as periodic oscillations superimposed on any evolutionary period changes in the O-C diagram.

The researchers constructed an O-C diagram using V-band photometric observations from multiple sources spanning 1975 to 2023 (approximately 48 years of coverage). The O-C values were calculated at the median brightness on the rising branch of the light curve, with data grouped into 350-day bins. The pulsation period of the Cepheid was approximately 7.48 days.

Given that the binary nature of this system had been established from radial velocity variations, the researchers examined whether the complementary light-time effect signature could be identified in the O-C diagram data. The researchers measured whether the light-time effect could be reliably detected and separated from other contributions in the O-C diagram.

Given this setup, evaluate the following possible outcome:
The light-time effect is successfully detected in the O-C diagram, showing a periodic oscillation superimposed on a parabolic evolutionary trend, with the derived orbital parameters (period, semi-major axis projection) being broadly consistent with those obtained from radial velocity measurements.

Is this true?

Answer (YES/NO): NO